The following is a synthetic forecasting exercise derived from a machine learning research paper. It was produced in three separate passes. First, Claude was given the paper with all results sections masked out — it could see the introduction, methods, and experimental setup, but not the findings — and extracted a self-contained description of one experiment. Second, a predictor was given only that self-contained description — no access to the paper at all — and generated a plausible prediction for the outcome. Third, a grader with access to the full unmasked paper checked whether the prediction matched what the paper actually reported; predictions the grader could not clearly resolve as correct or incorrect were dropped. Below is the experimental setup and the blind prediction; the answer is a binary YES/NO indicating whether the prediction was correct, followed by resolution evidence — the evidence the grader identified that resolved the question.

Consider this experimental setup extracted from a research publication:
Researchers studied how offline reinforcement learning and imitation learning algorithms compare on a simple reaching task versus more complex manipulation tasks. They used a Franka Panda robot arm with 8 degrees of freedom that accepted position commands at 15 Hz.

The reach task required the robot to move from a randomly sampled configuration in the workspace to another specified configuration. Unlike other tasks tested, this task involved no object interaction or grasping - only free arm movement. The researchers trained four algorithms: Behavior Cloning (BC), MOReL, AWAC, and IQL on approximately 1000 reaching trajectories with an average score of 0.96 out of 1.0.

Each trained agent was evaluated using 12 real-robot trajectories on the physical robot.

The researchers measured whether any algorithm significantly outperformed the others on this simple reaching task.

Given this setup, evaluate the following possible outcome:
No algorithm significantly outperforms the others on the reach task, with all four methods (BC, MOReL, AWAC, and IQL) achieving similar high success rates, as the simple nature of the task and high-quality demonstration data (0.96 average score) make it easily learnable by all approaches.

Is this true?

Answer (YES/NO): YES